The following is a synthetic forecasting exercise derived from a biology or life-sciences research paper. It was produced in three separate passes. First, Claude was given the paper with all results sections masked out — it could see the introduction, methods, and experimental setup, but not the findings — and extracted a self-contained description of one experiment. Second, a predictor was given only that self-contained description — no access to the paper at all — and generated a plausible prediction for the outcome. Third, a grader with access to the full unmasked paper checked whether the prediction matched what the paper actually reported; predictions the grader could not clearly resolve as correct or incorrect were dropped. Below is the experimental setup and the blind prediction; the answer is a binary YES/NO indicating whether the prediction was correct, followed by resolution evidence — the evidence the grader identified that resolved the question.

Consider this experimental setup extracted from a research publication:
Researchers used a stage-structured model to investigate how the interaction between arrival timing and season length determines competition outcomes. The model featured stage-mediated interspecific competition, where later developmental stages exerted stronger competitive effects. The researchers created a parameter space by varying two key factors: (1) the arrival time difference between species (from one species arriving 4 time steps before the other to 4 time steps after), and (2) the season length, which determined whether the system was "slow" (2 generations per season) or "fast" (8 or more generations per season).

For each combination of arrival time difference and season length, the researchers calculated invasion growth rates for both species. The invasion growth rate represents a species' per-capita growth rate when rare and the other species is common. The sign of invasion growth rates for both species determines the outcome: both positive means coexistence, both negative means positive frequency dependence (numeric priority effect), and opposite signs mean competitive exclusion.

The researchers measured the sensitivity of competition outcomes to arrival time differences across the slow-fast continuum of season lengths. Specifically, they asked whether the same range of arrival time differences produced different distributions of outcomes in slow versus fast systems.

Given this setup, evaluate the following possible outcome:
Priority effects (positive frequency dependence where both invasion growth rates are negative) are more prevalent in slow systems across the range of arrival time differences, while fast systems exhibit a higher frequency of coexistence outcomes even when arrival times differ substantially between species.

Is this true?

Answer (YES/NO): NO